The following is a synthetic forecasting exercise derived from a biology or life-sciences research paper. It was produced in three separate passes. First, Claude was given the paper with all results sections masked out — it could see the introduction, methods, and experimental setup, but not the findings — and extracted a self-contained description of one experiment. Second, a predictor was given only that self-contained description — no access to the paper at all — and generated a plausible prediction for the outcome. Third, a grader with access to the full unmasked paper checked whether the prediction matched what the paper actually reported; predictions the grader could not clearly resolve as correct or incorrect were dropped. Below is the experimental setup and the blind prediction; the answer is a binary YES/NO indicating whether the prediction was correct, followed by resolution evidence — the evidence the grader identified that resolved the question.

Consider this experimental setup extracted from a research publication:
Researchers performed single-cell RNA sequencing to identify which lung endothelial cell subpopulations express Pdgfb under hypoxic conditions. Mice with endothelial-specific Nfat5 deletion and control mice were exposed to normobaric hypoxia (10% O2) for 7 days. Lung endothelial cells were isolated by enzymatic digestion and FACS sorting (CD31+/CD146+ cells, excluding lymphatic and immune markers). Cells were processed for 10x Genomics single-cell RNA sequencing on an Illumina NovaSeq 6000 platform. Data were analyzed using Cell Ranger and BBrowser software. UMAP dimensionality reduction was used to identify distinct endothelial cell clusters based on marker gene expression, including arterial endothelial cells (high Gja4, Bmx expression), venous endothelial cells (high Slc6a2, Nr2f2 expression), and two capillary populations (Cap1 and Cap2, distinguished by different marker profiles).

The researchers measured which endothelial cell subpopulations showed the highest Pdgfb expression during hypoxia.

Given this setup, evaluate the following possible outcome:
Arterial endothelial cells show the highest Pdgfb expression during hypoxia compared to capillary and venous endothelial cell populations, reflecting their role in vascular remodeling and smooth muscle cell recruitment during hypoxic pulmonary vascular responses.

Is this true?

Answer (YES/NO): NO